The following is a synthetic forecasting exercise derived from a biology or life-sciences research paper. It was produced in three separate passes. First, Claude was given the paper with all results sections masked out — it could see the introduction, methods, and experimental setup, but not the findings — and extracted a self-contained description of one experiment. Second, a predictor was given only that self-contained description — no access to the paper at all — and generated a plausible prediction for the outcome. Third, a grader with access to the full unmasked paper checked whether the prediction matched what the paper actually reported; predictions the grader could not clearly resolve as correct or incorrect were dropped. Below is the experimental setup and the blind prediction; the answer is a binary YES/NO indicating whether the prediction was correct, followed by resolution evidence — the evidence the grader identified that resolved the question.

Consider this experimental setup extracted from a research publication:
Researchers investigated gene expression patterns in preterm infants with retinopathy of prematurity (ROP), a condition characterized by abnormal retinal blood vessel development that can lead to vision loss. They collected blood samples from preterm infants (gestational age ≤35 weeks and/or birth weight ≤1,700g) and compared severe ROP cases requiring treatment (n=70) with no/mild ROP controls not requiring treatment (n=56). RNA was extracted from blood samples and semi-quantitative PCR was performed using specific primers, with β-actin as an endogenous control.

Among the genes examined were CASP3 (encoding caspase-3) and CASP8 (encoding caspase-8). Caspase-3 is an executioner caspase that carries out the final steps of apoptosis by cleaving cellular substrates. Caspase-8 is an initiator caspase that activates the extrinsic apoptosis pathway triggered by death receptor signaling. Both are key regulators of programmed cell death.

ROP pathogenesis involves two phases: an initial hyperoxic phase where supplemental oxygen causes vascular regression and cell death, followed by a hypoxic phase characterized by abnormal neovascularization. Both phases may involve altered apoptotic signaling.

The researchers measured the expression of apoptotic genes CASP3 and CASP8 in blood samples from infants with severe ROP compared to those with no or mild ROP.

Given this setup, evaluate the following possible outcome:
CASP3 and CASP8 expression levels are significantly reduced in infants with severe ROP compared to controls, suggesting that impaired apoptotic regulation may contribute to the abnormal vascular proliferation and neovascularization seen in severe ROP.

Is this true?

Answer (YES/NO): NO